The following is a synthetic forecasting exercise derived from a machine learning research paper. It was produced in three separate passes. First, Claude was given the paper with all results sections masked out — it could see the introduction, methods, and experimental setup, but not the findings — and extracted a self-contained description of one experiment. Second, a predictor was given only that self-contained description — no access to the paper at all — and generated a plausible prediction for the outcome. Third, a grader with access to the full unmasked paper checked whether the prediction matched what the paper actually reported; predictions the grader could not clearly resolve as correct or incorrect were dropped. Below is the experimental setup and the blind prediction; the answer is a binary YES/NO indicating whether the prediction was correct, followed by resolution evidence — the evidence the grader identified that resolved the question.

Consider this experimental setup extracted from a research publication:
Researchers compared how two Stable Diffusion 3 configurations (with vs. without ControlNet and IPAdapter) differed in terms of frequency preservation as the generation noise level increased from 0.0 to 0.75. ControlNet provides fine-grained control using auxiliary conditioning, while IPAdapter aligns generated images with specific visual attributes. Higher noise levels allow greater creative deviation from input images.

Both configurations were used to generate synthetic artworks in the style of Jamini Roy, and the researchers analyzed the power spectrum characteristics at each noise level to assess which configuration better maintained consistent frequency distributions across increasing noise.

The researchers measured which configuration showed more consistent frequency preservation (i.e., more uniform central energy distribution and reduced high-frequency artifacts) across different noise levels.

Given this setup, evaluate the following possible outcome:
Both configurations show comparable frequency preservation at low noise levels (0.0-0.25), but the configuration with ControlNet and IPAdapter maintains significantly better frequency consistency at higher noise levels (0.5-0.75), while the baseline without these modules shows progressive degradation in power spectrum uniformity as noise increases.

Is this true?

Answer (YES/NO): NO